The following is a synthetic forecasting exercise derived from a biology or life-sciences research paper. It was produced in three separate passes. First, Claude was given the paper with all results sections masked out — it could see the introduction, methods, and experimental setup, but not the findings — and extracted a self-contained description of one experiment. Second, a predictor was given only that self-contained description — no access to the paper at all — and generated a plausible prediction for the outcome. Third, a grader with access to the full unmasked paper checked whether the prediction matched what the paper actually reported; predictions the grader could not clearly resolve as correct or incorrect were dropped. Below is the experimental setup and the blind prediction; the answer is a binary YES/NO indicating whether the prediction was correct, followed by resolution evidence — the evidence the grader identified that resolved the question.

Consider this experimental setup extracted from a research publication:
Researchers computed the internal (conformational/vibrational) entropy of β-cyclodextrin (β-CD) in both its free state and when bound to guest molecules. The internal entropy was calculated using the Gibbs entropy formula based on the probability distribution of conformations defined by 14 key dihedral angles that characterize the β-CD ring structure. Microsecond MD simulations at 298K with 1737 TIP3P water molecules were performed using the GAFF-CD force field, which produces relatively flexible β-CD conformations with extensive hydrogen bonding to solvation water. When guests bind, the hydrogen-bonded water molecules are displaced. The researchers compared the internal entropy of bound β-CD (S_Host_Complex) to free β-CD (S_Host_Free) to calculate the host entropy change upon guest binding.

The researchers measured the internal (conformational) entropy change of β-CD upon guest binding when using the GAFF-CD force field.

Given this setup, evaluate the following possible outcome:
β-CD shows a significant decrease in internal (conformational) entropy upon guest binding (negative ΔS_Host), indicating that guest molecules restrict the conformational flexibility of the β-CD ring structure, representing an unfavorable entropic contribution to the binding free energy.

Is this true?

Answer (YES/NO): NO